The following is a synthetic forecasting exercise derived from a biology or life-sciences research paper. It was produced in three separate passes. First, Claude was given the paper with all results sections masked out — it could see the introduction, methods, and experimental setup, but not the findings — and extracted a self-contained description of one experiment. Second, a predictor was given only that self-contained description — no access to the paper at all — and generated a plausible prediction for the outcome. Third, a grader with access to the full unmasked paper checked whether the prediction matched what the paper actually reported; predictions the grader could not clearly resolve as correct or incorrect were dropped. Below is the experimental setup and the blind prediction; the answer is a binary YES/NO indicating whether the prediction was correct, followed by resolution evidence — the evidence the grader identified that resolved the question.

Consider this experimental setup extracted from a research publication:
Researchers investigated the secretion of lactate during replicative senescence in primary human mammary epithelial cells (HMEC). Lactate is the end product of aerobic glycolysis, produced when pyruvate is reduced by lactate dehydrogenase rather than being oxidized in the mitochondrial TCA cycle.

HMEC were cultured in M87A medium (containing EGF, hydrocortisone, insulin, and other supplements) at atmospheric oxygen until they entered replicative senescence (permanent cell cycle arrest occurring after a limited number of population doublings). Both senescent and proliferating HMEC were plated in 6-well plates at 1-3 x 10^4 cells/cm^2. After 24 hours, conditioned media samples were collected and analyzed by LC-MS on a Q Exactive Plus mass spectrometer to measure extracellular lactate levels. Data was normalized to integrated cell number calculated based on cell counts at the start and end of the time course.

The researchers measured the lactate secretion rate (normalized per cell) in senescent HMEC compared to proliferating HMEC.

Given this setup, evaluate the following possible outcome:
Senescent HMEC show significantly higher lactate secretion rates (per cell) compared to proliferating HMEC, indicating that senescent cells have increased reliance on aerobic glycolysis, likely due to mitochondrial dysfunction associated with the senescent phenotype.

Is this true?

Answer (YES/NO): NO